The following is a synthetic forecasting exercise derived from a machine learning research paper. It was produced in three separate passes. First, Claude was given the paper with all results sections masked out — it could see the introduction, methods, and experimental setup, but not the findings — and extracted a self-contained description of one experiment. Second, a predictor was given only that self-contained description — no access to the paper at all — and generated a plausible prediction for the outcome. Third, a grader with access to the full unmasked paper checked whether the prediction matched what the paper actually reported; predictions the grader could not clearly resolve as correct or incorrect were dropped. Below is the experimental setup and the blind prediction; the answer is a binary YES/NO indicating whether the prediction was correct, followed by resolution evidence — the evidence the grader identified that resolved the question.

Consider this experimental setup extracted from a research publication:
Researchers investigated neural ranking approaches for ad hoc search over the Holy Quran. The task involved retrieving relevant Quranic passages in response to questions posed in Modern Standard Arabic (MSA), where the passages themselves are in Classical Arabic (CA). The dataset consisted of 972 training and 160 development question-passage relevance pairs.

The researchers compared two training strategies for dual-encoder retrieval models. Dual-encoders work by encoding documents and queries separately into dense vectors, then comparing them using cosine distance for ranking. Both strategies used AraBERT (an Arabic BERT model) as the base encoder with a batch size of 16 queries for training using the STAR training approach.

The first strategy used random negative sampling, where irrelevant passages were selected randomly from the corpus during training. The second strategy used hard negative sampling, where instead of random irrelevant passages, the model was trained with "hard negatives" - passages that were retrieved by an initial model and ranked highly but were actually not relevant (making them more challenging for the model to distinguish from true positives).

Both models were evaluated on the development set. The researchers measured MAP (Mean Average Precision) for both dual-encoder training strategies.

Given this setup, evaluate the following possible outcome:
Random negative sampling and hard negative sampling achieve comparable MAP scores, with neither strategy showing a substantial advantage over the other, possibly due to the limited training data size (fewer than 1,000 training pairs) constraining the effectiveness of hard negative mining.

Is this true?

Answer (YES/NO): NO